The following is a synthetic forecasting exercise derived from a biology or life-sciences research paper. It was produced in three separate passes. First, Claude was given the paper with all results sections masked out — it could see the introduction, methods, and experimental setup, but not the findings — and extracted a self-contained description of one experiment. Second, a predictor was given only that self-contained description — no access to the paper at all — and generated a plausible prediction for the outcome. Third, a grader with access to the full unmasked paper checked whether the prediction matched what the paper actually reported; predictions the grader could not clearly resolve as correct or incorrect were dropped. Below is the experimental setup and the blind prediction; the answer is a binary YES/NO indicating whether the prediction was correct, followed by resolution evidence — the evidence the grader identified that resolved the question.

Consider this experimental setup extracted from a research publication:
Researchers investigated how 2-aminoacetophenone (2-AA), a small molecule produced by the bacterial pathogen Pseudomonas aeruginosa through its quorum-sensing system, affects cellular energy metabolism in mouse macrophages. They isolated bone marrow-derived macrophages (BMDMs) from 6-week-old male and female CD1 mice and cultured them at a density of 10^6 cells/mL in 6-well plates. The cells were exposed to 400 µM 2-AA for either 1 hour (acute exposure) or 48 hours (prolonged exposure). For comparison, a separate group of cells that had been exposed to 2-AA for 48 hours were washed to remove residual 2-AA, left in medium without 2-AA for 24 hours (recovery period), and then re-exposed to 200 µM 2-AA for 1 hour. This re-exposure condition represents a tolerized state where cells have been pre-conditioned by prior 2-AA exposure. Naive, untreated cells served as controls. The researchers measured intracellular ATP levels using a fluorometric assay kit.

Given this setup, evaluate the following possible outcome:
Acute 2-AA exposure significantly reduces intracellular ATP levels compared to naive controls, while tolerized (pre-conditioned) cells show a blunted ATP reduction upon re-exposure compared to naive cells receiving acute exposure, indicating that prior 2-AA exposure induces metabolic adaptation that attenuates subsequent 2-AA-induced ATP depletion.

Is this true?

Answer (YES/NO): NO